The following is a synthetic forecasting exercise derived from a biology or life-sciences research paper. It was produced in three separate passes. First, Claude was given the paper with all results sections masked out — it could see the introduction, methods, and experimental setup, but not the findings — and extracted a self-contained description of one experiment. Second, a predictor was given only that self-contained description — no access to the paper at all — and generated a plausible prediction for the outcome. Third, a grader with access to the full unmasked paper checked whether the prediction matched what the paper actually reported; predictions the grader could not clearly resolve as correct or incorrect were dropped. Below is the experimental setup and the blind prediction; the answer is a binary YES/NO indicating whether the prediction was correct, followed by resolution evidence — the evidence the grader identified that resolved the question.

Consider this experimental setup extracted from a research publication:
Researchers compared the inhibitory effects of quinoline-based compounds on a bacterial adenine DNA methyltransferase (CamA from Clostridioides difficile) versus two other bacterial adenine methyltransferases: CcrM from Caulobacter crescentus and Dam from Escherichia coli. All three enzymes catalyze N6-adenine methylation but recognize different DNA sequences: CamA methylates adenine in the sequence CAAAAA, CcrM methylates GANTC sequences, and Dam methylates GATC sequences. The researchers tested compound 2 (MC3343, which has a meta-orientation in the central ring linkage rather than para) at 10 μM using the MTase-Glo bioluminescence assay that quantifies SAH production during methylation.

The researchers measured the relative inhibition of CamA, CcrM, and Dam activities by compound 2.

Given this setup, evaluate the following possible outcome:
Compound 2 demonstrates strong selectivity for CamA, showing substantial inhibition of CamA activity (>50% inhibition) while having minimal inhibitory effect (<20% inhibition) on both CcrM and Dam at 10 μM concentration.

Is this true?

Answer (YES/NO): NO